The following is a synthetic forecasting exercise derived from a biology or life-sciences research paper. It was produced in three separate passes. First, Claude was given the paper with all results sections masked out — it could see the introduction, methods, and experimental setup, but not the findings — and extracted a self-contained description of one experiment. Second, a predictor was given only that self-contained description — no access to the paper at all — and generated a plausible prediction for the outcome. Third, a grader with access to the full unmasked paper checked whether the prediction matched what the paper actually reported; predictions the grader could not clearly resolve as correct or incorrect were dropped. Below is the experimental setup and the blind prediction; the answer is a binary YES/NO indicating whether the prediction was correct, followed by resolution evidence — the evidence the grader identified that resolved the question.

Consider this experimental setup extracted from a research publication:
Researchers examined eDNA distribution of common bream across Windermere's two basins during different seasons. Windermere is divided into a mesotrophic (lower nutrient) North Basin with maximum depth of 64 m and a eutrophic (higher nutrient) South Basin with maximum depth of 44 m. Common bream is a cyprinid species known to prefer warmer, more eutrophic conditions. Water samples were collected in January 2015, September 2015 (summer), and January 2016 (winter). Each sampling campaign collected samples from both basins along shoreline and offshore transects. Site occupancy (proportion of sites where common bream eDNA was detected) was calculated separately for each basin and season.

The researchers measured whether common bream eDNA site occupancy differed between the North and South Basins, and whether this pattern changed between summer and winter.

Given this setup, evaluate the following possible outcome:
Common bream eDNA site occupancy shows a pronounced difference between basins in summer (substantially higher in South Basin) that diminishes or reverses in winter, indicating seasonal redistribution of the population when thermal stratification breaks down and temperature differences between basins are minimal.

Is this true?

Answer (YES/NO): NO